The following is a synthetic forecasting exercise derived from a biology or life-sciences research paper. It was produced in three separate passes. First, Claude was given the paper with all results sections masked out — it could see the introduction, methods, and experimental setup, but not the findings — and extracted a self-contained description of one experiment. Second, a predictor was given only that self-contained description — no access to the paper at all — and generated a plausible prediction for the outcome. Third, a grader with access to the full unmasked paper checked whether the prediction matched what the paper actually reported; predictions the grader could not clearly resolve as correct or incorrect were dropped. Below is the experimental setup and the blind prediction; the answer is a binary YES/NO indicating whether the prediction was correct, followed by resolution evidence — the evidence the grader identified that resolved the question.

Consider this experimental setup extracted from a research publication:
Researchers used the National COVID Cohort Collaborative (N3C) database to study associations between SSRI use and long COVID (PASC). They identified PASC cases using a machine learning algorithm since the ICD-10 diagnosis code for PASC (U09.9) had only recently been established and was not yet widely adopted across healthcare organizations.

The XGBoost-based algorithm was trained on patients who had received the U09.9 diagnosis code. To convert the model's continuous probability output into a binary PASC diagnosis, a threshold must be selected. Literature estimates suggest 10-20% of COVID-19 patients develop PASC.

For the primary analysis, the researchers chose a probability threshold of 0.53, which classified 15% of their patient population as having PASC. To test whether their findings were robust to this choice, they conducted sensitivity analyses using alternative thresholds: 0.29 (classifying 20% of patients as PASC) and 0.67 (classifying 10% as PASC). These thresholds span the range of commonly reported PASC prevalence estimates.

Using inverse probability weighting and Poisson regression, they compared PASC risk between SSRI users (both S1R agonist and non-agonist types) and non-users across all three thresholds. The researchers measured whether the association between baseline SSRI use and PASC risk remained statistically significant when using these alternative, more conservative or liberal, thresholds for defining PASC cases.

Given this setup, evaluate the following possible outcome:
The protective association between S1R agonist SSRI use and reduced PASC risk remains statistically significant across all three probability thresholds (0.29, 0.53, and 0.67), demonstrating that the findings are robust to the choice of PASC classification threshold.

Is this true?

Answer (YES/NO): NO